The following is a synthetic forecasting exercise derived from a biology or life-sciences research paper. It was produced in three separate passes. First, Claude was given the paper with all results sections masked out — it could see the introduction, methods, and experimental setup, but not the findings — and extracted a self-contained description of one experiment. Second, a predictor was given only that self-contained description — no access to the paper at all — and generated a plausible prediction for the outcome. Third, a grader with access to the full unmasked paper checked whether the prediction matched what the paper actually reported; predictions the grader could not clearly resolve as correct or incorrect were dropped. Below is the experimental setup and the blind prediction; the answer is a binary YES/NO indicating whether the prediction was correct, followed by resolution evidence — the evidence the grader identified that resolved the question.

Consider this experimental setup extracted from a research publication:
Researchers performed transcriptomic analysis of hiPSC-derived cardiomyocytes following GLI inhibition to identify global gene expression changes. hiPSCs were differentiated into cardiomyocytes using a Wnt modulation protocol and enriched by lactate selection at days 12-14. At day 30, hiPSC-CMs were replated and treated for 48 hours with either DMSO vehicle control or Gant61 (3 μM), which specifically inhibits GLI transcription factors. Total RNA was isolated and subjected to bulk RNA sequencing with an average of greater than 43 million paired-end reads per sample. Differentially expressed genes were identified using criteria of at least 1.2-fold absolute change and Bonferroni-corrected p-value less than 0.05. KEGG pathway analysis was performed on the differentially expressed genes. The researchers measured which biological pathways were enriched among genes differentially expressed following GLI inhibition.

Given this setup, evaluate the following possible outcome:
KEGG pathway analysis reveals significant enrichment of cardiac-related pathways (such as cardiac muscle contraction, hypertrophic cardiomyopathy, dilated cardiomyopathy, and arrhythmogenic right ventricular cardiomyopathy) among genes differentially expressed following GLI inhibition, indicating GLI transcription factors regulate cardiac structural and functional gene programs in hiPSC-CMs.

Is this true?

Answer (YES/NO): NO